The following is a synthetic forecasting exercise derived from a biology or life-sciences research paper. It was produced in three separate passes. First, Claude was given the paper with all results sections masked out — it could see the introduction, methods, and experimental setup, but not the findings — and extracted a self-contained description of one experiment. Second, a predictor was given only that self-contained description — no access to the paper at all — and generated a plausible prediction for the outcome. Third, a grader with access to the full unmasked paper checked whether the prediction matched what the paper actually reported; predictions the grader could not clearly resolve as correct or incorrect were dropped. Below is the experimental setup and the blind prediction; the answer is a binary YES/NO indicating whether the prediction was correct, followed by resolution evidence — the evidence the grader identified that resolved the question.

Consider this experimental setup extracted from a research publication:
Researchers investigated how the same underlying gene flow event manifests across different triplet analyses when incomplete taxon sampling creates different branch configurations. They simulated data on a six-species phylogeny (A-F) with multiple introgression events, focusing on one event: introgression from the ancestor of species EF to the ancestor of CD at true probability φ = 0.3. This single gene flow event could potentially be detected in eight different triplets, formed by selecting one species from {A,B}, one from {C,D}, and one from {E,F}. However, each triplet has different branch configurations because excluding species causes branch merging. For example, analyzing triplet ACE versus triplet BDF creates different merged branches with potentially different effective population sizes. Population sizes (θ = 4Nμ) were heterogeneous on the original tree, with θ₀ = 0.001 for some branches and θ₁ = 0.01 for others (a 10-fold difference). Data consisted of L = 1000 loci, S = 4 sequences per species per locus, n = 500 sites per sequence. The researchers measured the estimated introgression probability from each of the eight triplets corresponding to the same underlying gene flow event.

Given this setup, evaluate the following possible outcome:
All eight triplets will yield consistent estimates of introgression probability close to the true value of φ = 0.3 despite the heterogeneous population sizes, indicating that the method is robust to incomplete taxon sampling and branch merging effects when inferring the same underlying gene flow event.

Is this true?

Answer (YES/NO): NO